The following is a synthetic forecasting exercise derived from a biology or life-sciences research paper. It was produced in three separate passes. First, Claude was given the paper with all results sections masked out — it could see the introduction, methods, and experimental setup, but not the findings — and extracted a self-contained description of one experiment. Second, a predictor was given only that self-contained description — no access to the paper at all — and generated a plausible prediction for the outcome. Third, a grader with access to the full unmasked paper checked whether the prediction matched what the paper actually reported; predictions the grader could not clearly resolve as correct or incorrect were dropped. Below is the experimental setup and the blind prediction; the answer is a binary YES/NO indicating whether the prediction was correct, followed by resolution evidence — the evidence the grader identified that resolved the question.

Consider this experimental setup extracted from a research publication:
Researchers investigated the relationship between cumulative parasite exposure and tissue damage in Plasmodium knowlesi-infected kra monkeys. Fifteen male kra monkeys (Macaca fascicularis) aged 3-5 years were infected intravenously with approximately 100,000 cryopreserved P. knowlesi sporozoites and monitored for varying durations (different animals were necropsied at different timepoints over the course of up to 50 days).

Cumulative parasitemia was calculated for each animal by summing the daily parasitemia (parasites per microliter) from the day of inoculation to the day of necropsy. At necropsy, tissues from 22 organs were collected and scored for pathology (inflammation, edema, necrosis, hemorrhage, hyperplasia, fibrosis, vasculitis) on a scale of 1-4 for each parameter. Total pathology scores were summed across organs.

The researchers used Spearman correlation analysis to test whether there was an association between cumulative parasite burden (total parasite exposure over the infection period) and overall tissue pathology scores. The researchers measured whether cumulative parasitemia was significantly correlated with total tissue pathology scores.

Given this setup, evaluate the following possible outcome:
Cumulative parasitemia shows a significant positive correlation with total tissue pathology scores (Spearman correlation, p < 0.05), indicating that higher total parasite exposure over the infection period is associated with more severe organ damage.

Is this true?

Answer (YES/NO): NO